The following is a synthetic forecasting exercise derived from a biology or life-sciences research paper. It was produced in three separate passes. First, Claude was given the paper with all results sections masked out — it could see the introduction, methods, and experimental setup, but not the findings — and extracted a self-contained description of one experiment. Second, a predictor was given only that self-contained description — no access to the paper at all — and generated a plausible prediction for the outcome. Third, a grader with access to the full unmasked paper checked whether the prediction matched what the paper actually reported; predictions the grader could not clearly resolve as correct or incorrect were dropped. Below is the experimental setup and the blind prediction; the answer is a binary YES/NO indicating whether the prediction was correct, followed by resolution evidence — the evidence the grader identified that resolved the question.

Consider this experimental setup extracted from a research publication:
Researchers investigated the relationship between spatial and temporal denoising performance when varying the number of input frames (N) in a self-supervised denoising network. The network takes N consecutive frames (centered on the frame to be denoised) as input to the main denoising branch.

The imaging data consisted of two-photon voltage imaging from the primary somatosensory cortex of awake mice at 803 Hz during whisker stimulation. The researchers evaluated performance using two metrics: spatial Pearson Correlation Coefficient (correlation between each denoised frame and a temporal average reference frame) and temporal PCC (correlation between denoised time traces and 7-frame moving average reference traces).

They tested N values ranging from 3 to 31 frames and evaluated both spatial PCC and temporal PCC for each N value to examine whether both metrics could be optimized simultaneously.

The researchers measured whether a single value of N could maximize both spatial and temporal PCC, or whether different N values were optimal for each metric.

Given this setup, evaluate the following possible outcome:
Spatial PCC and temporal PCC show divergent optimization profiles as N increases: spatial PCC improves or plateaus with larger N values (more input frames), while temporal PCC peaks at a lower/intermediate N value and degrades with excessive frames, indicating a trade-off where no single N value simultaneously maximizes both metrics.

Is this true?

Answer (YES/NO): NO